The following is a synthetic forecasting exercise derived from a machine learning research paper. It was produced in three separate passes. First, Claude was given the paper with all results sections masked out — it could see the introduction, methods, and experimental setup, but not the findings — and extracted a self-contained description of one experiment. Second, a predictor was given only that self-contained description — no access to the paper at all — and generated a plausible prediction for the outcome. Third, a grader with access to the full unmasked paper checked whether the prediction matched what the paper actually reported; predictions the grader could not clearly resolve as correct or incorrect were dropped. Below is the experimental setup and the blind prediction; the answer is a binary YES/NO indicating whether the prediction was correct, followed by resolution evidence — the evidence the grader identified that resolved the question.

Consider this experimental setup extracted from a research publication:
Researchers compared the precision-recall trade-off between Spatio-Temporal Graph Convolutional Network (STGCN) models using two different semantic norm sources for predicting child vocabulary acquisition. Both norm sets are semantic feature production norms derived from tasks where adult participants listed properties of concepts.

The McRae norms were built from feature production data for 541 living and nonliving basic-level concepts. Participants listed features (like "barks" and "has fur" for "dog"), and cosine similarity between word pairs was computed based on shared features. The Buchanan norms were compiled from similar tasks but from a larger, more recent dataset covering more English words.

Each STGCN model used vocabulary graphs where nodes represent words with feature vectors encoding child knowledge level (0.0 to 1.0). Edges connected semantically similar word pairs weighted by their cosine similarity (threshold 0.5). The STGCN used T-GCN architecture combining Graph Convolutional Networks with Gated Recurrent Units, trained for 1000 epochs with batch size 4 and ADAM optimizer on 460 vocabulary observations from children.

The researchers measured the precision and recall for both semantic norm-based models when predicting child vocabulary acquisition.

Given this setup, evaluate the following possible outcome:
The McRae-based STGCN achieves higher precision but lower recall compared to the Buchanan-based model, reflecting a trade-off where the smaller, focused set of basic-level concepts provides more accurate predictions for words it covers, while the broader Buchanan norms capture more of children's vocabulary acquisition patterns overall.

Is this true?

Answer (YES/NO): YES